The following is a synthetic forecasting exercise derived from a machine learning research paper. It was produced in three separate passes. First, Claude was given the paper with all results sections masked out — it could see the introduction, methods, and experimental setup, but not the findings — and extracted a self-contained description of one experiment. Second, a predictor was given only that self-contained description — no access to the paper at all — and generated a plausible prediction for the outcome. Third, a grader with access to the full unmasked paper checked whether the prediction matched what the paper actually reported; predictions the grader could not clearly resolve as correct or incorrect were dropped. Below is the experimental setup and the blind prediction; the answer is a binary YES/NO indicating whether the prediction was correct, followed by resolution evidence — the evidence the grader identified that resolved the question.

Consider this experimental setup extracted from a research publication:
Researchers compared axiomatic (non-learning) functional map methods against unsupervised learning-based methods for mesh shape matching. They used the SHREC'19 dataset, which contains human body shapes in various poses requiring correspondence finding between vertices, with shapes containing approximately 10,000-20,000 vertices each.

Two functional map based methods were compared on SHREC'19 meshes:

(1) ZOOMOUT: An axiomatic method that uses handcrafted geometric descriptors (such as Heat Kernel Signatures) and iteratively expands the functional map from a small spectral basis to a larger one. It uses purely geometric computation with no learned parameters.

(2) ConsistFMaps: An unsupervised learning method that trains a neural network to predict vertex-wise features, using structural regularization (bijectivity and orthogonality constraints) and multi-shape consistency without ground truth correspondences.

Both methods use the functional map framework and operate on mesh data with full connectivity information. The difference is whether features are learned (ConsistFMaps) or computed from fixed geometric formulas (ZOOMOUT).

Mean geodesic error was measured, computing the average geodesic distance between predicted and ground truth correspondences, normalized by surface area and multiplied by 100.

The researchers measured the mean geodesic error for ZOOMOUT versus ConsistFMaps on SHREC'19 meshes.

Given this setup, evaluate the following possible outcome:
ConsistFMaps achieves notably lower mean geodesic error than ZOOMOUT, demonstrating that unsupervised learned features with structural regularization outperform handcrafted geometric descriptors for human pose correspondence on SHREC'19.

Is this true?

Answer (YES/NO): YES